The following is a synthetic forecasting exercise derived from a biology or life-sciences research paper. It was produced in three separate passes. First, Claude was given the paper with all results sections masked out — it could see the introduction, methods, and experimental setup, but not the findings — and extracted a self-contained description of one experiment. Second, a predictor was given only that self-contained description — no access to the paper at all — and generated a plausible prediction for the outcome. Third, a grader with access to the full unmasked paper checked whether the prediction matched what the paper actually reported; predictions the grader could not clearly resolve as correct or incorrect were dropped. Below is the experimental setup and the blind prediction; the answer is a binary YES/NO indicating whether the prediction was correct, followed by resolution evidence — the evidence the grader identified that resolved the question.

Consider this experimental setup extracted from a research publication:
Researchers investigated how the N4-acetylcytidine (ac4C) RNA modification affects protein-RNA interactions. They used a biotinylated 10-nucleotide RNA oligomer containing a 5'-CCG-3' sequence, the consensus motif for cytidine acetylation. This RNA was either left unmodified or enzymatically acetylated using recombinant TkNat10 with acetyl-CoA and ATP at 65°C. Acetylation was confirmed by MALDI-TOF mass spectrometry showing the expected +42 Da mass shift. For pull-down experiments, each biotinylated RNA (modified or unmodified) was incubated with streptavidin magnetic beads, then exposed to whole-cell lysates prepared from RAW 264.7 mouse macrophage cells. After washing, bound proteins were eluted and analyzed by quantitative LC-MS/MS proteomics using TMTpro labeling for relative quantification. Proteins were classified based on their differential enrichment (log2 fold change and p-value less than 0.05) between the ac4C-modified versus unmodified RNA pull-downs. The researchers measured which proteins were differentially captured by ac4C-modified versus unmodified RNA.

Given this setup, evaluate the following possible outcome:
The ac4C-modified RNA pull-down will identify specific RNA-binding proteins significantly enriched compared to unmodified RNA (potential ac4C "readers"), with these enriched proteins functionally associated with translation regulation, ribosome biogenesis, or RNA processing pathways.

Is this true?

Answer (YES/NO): NO